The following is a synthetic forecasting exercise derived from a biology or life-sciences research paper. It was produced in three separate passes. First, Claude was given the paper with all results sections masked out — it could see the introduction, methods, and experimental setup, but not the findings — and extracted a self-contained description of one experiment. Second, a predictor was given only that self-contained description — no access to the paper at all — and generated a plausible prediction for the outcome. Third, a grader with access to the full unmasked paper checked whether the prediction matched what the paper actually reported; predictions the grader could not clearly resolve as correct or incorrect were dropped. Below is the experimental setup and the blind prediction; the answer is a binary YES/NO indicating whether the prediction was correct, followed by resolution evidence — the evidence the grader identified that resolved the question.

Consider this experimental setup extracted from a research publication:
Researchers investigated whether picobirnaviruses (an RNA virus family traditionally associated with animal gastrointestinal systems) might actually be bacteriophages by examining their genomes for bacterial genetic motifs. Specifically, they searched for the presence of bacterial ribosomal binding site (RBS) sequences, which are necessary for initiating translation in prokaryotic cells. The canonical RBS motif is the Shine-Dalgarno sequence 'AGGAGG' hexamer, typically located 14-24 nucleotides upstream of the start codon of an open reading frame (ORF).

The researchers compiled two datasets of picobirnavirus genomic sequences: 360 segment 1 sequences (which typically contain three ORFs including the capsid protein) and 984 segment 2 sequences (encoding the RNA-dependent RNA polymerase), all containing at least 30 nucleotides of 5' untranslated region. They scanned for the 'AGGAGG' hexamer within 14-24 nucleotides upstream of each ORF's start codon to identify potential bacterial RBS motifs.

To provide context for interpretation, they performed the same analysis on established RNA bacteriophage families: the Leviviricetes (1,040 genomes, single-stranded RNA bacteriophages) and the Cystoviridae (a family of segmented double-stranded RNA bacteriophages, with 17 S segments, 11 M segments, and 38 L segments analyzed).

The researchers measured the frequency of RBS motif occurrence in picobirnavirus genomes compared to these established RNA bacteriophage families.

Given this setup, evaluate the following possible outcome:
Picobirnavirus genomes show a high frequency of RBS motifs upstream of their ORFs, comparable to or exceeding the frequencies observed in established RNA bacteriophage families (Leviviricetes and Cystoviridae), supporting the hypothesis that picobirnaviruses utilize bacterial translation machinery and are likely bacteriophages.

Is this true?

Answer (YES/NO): YES